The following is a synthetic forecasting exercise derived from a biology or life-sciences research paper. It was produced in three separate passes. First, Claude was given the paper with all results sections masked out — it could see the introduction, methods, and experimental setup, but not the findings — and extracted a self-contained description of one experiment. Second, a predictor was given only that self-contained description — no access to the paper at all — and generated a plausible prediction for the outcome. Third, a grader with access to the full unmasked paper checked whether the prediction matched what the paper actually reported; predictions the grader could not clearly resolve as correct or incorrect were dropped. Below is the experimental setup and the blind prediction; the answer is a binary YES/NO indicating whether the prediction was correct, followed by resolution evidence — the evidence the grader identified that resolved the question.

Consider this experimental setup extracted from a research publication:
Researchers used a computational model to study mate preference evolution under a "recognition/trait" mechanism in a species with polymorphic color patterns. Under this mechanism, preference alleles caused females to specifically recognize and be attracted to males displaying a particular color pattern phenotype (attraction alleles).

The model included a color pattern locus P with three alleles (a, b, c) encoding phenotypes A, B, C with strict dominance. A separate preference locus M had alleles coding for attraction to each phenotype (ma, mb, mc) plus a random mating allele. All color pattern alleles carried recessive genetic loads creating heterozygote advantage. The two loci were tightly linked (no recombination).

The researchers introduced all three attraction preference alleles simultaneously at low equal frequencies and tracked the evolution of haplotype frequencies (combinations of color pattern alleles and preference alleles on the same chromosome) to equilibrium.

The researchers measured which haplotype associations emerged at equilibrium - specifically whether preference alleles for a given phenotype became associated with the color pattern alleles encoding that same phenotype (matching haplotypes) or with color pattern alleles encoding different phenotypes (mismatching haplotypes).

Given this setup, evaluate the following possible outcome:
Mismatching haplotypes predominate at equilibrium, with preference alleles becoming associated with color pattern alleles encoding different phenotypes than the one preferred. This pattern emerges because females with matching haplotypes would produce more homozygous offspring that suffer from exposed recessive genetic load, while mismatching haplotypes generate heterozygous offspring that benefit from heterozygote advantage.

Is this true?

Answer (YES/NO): YES